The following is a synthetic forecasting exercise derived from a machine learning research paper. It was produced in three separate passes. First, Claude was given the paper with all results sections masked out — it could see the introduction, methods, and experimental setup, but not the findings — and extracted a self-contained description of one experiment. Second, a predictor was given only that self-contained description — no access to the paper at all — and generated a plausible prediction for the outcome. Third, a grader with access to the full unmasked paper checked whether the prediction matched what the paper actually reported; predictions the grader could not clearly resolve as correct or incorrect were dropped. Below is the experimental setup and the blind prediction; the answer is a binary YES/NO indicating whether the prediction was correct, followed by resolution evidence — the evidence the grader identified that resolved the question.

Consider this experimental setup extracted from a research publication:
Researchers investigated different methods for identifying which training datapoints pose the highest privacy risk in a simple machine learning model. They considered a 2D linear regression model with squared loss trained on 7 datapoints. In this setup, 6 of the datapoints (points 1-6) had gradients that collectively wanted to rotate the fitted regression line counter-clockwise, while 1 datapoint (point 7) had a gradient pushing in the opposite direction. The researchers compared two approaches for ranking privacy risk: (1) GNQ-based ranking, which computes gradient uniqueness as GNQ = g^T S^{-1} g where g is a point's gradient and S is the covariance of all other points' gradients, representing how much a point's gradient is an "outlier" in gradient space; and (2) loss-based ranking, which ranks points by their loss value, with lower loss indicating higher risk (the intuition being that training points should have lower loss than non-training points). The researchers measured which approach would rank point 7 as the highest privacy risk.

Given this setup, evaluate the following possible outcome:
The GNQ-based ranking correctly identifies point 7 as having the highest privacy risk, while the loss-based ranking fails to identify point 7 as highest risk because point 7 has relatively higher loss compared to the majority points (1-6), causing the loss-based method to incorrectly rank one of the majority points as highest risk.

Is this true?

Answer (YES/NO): YES